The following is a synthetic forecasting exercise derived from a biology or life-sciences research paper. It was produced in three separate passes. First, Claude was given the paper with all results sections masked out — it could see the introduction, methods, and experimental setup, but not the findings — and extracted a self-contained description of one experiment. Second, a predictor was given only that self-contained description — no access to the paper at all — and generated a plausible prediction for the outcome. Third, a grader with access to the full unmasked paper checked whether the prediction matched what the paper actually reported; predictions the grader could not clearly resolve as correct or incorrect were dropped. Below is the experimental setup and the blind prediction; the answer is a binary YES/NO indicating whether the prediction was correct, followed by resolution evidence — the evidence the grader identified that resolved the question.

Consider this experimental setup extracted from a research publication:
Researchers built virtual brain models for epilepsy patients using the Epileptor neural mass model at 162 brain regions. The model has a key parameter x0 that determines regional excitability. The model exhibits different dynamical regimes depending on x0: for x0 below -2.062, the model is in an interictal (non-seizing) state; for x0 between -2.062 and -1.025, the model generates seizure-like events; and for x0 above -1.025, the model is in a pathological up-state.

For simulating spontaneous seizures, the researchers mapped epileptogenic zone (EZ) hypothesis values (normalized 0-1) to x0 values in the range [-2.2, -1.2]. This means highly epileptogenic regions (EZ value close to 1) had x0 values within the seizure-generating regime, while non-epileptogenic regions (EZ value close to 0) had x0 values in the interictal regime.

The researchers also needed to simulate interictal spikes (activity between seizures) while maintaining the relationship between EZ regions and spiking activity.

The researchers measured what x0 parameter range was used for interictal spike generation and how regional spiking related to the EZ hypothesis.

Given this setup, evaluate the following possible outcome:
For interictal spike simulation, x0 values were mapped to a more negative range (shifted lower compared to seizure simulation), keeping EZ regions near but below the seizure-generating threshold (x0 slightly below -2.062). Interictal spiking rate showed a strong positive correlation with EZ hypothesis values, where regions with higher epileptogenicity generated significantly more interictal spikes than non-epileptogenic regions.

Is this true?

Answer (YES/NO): NO